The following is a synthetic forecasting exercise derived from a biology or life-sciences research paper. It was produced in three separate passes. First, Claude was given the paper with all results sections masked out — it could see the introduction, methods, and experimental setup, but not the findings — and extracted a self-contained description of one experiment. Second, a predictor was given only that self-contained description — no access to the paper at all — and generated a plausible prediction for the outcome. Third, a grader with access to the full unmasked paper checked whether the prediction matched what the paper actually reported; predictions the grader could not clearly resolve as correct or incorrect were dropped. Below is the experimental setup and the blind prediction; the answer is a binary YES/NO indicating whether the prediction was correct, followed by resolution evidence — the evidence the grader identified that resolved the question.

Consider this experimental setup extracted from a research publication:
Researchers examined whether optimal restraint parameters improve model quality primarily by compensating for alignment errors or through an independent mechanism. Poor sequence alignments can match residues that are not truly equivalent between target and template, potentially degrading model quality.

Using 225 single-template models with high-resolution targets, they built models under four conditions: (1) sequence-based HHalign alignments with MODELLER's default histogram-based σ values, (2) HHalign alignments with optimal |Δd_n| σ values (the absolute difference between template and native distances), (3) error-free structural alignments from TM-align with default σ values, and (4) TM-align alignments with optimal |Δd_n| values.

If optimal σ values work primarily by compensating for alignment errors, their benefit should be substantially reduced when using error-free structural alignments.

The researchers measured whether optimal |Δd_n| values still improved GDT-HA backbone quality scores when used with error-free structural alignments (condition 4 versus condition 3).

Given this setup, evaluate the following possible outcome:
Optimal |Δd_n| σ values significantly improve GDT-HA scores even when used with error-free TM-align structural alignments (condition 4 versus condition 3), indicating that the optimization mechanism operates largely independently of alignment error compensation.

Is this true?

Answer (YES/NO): YES